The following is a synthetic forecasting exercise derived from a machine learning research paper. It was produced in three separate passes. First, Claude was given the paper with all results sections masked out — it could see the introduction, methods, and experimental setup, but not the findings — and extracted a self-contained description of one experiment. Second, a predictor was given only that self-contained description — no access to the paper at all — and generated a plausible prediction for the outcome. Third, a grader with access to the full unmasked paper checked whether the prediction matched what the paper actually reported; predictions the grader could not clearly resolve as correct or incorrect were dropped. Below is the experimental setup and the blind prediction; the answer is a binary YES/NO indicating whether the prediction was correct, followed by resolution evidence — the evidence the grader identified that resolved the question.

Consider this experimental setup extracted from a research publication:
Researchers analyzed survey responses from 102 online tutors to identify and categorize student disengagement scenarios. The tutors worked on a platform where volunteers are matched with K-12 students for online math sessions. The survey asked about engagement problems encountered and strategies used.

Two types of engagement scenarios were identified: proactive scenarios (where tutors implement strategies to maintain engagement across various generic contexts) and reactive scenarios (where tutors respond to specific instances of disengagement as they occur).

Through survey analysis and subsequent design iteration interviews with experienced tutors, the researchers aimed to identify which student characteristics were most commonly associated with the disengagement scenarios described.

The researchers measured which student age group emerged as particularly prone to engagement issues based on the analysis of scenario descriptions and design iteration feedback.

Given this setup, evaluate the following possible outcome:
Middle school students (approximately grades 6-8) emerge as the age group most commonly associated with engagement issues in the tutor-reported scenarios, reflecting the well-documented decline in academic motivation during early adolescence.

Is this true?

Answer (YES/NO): NO